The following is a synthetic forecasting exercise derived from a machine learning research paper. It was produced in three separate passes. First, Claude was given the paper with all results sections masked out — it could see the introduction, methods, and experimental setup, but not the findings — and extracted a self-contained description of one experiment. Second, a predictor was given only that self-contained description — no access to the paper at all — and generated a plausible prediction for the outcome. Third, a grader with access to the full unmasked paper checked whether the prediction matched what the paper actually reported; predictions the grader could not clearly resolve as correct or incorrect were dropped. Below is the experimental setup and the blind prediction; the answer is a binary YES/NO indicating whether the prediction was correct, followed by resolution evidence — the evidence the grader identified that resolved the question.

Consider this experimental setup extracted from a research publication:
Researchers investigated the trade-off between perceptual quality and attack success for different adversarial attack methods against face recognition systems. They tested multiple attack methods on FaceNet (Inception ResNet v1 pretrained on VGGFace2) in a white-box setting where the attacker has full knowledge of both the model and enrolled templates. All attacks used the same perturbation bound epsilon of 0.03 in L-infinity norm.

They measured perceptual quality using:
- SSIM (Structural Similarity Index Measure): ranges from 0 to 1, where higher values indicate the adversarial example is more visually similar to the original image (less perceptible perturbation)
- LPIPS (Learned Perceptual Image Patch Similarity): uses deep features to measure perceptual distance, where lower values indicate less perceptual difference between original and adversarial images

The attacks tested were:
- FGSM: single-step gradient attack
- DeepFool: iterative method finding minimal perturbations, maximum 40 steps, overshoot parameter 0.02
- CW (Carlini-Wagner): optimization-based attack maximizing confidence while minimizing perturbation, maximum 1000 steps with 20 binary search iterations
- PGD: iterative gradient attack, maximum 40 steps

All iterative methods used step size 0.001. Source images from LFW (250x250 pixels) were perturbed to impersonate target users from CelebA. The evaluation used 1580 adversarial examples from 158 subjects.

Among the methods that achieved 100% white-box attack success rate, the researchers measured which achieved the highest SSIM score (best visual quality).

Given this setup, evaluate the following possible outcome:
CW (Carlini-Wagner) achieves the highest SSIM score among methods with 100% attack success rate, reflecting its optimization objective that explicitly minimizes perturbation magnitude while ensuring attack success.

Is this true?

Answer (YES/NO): YES